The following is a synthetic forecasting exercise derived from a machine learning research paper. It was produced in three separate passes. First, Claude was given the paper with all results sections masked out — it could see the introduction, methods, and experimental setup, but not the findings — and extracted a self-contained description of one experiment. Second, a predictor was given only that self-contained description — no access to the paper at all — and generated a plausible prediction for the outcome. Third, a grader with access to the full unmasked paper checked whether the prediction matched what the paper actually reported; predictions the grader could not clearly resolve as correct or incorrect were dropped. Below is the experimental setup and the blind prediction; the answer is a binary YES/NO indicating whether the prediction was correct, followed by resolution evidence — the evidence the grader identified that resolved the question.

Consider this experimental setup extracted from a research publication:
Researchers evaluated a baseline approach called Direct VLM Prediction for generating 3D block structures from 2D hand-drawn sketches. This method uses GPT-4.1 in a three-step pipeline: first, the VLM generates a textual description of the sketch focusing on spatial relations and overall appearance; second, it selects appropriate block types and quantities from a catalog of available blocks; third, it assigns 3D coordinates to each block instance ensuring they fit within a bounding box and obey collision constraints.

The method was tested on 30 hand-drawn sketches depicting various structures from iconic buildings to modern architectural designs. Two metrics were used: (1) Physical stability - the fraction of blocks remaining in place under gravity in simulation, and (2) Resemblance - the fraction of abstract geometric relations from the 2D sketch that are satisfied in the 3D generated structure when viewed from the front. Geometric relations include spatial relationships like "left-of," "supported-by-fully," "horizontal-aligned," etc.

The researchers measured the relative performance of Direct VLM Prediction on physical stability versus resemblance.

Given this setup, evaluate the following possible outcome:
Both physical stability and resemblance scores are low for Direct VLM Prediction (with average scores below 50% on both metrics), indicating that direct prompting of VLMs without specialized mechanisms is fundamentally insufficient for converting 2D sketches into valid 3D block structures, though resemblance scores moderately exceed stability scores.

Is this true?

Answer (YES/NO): NO